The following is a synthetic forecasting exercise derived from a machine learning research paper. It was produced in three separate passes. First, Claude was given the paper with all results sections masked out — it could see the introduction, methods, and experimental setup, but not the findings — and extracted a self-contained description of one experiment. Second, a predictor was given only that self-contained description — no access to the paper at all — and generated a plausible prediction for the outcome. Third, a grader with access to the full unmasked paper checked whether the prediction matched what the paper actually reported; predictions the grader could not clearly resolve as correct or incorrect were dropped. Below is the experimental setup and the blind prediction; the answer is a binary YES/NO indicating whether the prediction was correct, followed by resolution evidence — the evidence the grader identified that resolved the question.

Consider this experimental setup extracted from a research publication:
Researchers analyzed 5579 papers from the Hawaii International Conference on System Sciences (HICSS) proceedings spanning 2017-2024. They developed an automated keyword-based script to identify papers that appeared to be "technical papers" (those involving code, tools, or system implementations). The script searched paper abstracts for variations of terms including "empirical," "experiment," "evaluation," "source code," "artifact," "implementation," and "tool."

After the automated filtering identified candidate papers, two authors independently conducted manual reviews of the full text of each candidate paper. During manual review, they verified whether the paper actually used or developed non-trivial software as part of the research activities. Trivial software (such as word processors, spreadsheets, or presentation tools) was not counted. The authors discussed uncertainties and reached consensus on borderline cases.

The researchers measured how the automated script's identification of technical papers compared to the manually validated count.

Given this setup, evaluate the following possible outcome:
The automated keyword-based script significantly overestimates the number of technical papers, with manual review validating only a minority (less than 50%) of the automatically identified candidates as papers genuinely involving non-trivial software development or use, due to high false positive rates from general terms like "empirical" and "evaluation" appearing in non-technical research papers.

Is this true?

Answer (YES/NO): YES